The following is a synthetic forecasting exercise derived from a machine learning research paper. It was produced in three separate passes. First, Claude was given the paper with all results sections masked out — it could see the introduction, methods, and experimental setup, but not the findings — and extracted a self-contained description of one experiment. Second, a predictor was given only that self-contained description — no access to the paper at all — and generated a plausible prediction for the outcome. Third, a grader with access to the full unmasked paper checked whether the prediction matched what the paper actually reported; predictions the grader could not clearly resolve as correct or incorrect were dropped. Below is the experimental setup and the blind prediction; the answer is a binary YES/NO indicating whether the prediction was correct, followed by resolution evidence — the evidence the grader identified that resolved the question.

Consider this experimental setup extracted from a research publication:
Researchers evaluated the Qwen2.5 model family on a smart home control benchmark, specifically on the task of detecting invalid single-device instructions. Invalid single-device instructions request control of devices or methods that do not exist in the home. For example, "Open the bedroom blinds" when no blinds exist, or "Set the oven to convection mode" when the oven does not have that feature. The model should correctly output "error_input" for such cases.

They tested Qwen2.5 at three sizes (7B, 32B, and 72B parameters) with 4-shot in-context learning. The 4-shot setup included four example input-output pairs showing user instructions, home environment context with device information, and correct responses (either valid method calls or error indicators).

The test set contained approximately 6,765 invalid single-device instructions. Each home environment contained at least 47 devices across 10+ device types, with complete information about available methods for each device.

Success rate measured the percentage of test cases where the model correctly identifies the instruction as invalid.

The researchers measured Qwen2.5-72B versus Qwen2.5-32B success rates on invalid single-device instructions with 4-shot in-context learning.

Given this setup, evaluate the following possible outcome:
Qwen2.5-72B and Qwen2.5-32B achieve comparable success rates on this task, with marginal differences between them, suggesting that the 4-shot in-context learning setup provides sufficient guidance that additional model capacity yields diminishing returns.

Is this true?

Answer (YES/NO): NO